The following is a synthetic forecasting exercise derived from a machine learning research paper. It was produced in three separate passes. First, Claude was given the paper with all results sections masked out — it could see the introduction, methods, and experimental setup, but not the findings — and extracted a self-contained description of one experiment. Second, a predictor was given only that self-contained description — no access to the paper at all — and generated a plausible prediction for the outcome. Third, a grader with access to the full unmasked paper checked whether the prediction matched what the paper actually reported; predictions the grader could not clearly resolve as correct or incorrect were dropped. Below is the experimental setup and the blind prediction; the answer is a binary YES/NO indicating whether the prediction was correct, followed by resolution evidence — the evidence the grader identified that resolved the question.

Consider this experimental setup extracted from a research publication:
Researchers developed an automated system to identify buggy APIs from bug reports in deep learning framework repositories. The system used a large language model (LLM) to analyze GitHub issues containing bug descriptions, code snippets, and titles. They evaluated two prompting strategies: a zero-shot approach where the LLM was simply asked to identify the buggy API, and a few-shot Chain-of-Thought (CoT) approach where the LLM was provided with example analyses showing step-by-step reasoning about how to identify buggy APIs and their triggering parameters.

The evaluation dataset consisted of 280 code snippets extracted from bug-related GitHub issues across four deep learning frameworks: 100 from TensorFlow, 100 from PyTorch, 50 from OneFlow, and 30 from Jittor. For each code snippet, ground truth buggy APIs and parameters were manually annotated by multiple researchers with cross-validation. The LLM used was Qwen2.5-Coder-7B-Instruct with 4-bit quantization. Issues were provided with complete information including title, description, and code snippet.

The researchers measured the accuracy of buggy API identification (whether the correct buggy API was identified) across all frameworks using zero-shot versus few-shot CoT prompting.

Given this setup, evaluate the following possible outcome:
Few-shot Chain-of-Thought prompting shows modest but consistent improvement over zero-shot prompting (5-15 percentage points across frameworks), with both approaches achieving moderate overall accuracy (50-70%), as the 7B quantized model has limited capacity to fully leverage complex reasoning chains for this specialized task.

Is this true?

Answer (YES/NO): NO